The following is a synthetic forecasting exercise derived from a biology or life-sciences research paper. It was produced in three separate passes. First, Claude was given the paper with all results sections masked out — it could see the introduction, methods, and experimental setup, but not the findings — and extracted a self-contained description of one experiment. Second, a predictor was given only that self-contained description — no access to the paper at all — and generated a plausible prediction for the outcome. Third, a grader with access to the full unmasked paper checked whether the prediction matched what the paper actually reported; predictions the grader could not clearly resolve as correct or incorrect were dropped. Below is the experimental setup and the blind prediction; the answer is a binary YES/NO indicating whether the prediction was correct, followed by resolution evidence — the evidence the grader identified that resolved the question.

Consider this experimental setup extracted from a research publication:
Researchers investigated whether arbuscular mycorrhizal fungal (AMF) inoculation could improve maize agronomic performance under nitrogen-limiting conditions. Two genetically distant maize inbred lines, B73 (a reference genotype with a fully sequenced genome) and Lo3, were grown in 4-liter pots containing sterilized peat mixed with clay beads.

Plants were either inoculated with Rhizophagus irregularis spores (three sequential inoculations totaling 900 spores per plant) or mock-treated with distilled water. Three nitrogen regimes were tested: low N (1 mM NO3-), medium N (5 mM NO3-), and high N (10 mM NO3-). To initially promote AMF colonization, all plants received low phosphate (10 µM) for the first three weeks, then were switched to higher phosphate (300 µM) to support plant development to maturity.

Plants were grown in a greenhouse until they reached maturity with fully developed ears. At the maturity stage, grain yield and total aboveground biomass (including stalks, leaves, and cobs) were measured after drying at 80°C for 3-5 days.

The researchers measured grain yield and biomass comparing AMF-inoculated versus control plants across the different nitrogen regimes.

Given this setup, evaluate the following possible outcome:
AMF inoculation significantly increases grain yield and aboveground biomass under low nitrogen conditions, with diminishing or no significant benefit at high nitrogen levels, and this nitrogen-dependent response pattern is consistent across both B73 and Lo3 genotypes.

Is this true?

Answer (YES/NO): YES